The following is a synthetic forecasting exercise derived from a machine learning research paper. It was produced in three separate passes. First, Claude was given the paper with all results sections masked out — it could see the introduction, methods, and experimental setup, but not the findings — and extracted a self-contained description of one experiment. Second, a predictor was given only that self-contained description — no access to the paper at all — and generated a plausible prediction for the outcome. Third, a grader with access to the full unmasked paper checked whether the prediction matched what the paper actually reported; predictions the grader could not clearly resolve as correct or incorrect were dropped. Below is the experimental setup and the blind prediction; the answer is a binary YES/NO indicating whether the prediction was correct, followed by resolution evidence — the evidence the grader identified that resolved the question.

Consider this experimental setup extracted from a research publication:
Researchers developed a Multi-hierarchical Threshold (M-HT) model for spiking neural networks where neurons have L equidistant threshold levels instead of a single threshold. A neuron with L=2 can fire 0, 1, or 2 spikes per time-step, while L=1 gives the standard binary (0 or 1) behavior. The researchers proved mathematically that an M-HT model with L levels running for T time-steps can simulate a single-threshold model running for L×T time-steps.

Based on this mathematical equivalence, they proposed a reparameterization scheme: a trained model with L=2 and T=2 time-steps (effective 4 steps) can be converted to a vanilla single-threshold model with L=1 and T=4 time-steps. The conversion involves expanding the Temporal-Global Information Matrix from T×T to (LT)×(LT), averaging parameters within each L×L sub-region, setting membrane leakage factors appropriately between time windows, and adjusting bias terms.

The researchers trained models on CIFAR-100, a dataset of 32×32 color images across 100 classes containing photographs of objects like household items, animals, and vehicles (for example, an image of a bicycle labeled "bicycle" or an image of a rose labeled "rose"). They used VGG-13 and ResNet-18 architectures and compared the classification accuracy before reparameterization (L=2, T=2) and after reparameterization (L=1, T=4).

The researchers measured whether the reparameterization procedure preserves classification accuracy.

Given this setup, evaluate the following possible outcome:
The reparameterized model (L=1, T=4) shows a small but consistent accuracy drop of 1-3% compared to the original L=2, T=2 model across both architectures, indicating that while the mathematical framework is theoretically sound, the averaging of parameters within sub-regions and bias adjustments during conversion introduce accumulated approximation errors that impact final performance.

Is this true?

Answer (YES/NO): NO